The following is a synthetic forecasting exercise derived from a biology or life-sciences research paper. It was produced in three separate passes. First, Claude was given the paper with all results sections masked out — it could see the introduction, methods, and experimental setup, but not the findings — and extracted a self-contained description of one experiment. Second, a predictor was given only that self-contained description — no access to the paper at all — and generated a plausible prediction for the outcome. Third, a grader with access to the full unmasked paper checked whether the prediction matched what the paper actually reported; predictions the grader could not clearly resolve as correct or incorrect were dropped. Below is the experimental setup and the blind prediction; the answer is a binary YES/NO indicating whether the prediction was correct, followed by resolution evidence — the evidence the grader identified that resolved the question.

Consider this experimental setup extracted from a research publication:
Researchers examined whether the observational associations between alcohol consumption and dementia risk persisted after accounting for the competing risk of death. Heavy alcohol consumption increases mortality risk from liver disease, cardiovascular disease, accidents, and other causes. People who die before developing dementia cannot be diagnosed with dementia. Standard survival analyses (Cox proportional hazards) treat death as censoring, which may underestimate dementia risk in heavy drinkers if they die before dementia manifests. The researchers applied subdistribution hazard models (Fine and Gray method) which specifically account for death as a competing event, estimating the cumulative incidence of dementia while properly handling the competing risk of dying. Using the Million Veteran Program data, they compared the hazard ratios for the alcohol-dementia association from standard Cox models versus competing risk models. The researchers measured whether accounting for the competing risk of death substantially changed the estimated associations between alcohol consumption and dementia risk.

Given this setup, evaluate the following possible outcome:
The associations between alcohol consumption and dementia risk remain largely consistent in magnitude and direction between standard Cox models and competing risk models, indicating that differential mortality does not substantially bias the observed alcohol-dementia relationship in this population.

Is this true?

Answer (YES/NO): YES